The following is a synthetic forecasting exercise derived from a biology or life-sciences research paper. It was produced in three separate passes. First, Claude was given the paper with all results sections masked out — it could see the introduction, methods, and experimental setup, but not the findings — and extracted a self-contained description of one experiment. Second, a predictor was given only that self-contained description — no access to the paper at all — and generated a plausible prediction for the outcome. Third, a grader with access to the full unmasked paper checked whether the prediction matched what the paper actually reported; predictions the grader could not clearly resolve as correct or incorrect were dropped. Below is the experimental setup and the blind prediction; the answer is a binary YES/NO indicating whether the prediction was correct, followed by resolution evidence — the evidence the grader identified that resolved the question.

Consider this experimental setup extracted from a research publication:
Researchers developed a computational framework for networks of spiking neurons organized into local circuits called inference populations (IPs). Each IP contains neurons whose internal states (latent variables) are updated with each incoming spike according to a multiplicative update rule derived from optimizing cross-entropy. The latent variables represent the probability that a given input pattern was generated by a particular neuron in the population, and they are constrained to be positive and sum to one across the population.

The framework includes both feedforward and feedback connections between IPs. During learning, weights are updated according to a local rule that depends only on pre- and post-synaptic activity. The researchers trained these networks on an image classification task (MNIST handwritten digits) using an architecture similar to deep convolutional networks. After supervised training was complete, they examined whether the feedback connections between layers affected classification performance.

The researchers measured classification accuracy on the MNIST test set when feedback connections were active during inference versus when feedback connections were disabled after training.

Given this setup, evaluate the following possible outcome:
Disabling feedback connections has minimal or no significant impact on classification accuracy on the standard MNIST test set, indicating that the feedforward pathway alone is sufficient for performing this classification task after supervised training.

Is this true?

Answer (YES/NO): NO